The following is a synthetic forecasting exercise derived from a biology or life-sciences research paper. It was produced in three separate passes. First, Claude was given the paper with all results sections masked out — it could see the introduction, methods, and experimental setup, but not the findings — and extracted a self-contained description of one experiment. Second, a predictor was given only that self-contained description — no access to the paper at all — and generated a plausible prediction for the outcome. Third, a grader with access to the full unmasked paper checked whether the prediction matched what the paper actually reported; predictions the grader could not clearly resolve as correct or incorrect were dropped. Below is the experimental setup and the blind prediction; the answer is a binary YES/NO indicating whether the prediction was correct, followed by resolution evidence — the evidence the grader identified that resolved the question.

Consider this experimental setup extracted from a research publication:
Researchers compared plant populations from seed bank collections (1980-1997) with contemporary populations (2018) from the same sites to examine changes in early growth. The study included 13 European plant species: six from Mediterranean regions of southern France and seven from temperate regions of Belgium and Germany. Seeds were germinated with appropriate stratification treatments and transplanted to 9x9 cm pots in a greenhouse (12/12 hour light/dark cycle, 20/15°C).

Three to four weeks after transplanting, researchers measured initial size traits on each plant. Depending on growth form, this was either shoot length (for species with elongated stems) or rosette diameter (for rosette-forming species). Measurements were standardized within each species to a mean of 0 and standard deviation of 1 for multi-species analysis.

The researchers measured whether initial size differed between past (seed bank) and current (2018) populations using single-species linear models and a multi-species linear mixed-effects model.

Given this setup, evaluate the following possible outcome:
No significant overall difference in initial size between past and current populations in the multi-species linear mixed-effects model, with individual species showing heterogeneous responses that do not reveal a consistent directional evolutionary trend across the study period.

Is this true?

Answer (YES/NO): NO